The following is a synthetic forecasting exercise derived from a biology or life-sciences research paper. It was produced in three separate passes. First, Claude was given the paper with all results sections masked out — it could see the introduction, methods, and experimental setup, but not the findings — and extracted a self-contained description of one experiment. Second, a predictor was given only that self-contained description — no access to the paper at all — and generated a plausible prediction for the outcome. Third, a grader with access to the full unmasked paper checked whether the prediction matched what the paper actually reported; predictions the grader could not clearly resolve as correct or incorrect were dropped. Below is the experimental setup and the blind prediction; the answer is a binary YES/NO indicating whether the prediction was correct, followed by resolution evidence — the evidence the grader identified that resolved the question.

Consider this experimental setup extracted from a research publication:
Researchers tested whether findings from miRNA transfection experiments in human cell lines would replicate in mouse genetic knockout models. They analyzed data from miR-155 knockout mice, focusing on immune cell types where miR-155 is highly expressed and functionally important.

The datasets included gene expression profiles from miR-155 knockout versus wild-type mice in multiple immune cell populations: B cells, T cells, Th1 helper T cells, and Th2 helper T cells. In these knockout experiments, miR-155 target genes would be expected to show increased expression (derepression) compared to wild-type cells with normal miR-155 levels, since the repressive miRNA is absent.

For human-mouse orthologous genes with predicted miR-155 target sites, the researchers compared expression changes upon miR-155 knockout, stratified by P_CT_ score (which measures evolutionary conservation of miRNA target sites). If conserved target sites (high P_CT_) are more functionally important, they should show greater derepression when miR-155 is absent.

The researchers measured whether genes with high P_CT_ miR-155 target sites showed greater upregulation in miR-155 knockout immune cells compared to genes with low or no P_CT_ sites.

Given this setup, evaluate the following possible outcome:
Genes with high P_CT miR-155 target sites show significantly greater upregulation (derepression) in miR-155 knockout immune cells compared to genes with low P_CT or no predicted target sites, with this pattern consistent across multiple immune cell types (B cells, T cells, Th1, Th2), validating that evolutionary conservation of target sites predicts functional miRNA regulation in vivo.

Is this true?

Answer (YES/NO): NO